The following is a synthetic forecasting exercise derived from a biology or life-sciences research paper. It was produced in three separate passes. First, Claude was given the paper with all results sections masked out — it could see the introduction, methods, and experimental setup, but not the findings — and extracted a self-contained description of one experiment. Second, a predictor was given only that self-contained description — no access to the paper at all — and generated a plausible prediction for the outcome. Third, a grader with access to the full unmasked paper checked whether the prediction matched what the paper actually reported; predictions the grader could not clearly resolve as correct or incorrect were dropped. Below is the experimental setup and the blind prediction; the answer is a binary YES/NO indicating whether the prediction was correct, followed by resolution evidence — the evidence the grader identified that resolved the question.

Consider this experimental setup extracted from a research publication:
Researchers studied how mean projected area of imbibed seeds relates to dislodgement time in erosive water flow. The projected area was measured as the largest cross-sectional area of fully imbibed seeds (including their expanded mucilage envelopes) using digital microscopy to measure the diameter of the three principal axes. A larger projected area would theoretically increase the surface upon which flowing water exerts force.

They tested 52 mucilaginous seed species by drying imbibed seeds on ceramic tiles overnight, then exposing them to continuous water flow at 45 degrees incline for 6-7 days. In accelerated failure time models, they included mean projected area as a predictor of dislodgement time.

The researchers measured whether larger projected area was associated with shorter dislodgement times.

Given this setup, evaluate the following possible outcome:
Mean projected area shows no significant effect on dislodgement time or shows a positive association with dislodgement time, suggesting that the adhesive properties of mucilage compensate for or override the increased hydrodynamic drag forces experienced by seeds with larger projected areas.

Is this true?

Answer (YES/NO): YES